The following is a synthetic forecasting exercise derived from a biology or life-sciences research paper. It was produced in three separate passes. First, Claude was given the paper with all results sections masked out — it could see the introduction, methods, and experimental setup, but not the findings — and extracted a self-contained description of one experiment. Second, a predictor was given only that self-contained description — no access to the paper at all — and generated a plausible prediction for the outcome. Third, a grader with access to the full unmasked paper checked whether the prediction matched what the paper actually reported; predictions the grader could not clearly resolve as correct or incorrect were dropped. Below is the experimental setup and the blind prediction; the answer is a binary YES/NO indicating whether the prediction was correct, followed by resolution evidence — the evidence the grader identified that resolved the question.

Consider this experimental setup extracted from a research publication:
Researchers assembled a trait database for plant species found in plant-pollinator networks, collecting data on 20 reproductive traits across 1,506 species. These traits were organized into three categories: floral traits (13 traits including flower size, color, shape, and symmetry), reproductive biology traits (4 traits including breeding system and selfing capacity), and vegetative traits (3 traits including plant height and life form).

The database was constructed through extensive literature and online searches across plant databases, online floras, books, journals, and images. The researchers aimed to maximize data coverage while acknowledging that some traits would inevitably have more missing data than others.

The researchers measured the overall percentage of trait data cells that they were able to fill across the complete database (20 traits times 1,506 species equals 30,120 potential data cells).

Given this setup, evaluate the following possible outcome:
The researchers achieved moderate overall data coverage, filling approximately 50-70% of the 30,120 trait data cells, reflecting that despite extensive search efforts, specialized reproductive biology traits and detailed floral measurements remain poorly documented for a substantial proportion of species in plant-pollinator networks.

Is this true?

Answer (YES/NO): NO